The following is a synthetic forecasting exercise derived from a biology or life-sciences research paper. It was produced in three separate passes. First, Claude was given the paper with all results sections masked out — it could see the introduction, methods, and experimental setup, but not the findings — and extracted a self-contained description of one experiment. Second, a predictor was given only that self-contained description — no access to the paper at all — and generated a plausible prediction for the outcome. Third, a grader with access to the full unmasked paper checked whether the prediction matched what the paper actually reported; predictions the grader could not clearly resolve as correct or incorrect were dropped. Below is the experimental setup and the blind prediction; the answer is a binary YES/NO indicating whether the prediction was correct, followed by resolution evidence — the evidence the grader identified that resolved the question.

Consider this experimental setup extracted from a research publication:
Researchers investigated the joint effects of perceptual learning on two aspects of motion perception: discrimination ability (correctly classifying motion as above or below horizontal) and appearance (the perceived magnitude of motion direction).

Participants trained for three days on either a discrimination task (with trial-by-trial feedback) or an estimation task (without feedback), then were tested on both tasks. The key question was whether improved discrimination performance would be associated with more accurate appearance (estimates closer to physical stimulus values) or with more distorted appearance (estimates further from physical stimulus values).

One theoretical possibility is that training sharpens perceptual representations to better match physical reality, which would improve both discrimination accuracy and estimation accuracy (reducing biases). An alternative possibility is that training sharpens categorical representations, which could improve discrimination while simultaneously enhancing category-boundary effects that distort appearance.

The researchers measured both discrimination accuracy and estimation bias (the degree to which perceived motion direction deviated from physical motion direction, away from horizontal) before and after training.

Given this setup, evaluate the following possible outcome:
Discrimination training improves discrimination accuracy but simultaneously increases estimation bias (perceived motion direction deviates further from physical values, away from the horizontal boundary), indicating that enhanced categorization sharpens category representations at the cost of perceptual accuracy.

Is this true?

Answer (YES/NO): YES